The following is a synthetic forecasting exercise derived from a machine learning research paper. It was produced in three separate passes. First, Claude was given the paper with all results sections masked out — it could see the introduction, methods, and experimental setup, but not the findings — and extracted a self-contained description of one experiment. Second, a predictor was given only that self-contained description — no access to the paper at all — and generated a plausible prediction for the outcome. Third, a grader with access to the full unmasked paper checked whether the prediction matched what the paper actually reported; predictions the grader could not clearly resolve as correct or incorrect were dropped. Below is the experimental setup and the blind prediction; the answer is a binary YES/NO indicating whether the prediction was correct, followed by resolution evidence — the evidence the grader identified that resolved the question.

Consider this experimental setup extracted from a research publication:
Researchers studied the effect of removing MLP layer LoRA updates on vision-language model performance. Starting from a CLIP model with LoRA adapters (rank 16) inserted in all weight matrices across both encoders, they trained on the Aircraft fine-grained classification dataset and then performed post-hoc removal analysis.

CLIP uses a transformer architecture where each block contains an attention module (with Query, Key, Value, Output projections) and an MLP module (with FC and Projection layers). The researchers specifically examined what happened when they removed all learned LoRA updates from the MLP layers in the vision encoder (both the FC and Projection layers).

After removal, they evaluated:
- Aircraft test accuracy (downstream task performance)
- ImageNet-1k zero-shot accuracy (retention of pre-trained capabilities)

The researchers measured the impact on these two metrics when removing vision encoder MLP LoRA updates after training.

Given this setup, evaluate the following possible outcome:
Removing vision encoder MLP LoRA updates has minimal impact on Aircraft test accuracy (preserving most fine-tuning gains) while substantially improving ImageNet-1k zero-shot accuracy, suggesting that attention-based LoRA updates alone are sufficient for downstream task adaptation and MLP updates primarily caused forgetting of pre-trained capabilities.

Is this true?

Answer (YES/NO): YES